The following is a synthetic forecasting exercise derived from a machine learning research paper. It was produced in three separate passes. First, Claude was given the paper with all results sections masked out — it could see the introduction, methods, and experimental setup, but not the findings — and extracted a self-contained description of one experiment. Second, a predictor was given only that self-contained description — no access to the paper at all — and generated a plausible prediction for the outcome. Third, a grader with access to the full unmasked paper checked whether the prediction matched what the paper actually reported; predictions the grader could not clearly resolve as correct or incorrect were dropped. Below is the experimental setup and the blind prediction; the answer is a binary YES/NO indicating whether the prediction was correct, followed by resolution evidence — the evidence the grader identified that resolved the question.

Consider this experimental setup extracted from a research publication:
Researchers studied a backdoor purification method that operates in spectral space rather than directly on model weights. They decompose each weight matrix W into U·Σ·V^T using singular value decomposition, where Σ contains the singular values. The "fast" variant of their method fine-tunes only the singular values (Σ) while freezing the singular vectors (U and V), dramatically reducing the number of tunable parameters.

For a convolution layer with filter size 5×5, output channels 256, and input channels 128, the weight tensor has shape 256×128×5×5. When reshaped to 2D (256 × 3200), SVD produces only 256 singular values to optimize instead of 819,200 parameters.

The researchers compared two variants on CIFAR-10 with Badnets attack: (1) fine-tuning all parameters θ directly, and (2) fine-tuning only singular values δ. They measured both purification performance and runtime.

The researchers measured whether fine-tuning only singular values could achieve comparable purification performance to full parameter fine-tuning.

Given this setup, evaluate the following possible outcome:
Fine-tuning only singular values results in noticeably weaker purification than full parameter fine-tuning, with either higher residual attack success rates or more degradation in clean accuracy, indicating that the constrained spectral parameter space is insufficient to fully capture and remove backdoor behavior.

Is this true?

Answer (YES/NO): NO